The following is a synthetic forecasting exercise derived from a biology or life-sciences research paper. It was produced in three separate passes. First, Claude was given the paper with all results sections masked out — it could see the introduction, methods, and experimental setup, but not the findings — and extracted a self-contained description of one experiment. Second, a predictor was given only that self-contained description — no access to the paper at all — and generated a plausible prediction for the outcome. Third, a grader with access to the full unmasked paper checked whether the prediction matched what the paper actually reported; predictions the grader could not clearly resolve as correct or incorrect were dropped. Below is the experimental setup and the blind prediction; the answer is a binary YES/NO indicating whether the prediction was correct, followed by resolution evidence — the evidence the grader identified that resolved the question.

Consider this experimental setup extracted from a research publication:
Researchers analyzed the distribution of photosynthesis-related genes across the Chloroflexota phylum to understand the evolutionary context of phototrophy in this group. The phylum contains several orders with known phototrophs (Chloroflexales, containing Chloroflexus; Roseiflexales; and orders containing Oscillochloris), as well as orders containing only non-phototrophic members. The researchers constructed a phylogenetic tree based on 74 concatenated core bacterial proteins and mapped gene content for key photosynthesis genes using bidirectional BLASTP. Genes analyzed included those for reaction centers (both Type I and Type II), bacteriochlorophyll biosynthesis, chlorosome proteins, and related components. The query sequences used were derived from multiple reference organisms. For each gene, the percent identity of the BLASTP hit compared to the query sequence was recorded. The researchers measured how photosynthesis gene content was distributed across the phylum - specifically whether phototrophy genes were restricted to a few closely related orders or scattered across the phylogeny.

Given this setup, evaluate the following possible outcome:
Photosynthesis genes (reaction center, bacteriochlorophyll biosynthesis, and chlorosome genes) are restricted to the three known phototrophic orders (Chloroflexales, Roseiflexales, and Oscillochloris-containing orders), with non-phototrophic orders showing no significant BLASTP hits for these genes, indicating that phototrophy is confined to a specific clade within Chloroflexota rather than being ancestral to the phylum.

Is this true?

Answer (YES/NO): NO